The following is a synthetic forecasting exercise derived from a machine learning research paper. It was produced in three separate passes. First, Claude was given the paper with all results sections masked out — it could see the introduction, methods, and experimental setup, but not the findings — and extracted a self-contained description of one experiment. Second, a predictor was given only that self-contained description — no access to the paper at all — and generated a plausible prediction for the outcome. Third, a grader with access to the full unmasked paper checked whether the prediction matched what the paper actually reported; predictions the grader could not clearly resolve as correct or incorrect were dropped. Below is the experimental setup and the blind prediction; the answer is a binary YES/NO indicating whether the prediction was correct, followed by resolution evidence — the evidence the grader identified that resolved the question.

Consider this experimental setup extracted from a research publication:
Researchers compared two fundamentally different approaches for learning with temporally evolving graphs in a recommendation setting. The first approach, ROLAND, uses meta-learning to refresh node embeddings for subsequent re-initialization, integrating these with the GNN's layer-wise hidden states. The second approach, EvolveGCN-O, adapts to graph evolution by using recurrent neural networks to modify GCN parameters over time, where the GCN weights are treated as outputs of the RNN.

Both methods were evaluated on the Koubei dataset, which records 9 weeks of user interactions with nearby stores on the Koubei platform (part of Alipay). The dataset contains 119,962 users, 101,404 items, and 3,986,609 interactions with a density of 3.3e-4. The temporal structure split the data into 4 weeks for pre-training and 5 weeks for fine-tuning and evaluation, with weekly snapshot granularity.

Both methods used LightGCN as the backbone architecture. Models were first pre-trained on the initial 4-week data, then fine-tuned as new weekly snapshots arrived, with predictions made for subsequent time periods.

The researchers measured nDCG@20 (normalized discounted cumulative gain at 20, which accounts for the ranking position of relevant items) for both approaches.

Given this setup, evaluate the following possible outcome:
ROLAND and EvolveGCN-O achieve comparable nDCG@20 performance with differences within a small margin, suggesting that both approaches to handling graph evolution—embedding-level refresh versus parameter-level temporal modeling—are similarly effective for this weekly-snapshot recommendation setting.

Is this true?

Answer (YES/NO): NO